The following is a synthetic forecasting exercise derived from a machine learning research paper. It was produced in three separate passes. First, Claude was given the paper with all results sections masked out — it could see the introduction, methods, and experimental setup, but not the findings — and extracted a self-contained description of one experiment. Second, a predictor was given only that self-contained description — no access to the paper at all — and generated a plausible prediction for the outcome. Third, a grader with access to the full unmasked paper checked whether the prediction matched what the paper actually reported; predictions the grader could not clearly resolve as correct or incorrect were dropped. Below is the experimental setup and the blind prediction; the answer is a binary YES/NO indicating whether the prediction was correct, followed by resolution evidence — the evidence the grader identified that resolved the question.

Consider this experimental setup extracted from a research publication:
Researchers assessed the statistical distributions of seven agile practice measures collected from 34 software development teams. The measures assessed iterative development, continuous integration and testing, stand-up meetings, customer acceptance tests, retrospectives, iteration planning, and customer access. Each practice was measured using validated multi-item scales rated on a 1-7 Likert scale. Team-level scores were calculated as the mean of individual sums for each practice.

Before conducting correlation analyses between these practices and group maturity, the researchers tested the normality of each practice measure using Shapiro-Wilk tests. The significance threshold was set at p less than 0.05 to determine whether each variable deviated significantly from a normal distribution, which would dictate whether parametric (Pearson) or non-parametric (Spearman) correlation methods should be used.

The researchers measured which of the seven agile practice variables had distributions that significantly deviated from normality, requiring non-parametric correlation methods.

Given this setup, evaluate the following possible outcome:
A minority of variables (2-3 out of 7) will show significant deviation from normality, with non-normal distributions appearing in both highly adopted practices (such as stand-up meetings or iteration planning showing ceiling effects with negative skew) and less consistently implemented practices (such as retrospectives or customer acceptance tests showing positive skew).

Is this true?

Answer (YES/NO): NO